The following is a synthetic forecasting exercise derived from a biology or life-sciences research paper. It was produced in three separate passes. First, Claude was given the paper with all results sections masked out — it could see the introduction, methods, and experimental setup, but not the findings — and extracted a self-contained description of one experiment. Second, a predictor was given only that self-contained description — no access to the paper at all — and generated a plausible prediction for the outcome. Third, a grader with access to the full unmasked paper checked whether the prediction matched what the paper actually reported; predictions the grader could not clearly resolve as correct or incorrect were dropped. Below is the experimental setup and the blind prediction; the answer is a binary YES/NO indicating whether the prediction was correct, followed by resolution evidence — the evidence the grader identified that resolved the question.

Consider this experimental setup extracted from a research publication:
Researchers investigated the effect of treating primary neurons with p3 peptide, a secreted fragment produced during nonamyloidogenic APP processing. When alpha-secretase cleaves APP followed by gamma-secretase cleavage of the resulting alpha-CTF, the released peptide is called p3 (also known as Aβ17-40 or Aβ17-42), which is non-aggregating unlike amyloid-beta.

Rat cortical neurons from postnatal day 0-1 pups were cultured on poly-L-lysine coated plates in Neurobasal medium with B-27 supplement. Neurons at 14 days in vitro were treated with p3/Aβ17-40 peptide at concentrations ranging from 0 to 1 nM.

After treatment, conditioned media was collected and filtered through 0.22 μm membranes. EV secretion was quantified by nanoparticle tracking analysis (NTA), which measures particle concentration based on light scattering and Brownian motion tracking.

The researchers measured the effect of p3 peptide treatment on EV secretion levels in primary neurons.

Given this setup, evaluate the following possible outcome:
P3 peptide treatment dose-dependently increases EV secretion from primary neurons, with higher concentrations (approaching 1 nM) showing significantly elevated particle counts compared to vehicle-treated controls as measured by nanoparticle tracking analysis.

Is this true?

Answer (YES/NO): NO